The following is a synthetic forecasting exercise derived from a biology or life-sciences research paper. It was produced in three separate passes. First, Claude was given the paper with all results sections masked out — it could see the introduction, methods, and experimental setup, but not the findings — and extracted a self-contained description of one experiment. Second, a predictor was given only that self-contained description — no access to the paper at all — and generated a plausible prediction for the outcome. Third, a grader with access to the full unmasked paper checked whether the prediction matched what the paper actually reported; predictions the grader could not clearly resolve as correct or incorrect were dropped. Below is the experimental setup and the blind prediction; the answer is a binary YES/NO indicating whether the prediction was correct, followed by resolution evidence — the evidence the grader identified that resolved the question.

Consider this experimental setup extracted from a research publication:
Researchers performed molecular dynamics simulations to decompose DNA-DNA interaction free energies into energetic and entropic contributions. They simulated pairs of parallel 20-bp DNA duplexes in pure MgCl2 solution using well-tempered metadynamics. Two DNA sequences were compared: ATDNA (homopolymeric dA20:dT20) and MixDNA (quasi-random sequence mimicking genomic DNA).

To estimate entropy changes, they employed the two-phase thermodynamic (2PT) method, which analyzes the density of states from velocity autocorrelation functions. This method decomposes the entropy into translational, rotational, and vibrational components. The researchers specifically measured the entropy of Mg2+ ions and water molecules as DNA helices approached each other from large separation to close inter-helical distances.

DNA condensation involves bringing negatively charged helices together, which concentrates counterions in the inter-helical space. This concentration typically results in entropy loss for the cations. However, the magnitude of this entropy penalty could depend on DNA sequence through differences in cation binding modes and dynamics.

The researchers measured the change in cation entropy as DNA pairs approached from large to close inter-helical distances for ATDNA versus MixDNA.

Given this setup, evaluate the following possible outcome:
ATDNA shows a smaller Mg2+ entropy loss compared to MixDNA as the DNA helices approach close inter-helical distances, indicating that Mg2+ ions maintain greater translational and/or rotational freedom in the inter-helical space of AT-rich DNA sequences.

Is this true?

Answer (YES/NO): YES